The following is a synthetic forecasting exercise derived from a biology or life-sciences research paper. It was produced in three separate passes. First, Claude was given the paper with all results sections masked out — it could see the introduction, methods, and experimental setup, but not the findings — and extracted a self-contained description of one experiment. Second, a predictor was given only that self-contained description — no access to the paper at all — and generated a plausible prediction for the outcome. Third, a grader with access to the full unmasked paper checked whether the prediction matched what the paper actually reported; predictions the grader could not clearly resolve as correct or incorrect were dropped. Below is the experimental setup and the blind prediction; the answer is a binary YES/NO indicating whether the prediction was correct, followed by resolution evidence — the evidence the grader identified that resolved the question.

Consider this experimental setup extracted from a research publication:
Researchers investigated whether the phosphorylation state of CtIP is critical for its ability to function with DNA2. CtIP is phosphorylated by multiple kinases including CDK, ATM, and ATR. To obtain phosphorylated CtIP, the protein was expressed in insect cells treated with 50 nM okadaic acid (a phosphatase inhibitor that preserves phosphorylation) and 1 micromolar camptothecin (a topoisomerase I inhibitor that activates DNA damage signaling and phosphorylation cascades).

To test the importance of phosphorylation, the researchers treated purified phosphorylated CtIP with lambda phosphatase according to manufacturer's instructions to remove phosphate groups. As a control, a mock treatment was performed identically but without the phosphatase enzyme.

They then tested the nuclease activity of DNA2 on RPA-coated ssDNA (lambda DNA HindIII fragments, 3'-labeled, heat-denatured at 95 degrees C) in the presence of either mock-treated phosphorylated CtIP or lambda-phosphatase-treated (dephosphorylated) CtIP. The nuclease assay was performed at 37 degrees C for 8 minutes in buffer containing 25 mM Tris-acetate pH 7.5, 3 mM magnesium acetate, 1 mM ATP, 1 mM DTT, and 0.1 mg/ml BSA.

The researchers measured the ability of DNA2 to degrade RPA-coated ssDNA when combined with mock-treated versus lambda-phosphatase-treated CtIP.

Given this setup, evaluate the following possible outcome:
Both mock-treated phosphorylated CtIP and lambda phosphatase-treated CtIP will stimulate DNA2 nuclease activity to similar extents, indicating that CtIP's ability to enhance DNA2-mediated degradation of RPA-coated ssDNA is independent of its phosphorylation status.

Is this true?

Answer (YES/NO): NO